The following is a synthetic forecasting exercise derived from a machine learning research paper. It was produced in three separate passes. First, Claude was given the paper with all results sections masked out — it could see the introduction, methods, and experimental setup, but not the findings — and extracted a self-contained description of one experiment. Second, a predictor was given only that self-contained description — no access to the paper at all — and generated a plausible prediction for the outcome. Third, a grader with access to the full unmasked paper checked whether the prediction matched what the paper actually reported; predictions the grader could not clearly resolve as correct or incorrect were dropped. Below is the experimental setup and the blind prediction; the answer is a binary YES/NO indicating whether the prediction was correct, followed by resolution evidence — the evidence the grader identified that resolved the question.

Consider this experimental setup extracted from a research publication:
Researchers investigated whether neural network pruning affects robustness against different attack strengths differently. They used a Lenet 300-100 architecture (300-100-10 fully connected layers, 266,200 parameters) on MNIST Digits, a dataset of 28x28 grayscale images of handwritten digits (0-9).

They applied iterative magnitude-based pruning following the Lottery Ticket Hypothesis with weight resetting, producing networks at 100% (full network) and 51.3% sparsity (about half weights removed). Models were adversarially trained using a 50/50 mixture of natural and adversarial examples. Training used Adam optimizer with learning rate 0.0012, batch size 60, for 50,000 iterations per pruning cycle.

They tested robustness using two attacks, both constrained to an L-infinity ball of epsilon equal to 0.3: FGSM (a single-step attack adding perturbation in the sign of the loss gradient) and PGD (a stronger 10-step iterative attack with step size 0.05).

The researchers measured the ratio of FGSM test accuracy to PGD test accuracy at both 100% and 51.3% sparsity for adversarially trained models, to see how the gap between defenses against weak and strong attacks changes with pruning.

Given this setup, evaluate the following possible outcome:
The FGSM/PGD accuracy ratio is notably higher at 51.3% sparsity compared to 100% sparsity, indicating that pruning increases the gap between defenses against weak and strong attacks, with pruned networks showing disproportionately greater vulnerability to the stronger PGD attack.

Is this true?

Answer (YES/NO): NO